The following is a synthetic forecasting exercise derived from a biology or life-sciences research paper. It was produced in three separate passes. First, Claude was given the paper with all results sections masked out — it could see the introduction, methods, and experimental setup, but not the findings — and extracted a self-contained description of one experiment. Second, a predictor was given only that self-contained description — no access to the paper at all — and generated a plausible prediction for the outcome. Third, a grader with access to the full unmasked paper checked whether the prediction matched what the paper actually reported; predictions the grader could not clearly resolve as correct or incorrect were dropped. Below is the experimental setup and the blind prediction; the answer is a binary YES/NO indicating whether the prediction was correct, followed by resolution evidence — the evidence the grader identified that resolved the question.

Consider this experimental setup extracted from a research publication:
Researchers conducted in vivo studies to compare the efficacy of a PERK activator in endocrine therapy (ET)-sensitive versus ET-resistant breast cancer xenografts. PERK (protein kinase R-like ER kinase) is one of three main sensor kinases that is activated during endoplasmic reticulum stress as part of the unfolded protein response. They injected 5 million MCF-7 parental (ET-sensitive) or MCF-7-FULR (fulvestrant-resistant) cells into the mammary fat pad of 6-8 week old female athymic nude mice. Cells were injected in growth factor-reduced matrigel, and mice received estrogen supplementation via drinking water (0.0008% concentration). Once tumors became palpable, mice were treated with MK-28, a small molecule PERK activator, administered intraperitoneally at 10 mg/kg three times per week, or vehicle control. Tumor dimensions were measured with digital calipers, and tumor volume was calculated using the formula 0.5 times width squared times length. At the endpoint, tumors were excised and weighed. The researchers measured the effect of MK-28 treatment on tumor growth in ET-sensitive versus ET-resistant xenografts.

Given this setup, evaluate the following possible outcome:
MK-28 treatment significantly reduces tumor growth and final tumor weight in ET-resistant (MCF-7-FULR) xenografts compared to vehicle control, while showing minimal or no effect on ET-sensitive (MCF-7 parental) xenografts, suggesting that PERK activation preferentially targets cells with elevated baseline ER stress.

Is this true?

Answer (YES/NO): YES